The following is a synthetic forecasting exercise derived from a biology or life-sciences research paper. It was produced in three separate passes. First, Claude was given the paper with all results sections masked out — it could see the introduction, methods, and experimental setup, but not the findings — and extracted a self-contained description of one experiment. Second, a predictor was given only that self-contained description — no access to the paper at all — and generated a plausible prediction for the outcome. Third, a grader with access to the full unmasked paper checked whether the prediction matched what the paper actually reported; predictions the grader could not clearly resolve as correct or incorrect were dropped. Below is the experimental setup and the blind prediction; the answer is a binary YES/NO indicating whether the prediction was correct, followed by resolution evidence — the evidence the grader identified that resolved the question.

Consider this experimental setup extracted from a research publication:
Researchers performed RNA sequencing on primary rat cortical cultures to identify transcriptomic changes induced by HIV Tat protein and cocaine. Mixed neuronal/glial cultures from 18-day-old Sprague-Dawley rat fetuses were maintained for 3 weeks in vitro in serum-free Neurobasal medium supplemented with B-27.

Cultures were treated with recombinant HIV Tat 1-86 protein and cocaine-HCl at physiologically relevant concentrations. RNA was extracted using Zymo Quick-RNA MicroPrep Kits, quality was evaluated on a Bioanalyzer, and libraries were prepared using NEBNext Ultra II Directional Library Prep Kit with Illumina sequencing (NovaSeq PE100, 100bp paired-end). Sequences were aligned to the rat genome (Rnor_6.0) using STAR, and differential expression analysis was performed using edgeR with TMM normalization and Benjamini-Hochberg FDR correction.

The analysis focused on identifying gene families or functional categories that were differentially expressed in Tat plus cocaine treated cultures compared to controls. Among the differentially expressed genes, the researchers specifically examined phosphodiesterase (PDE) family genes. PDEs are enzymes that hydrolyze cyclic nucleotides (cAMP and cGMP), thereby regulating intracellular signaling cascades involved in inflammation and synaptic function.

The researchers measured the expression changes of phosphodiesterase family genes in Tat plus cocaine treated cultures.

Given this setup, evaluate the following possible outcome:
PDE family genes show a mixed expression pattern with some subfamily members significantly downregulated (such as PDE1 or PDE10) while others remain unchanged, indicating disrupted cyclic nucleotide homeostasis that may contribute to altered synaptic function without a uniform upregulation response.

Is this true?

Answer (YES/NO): NO